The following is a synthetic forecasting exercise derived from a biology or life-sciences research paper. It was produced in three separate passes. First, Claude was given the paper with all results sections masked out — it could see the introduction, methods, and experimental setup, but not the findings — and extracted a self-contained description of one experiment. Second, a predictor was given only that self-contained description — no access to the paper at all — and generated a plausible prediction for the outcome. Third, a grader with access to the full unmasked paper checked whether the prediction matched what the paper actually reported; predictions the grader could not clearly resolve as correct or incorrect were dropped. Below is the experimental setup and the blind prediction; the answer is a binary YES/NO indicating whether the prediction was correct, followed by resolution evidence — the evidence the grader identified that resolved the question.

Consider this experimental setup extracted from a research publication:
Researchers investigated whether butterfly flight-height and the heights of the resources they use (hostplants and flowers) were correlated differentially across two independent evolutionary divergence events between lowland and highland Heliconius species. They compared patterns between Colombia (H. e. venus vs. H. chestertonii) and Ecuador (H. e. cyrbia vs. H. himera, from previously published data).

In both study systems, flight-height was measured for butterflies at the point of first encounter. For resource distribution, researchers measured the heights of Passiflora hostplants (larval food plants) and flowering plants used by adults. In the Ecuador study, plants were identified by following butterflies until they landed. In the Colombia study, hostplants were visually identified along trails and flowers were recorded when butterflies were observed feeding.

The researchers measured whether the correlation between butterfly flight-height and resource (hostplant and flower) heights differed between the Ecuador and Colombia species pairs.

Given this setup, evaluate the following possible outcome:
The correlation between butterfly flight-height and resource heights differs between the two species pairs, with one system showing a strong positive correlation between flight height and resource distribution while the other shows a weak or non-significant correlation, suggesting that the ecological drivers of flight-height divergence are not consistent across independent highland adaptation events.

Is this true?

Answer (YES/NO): NO